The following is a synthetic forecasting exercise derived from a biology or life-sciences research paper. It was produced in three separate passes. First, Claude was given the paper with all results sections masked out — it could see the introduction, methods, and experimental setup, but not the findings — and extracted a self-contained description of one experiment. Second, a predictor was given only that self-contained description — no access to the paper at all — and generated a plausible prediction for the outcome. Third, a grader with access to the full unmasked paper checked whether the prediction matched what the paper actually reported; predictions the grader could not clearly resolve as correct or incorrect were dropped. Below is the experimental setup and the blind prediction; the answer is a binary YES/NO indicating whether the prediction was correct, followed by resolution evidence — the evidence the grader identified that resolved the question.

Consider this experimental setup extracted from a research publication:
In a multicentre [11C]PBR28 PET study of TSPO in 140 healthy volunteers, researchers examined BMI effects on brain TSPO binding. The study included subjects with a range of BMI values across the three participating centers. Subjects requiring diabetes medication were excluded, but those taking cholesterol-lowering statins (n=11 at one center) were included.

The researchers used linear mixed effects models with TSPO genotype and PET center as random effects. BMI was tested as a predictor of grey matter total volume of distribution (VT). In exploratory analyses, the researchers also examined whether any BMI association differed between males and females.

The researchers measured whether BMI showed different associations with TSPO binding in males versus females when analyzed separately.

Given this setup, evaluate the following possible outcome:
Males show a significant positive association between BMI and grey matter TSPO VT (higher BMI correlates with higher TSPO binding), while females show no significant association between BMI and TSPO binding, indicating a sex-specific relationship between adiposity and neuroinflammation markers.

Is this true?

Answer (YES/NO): NO